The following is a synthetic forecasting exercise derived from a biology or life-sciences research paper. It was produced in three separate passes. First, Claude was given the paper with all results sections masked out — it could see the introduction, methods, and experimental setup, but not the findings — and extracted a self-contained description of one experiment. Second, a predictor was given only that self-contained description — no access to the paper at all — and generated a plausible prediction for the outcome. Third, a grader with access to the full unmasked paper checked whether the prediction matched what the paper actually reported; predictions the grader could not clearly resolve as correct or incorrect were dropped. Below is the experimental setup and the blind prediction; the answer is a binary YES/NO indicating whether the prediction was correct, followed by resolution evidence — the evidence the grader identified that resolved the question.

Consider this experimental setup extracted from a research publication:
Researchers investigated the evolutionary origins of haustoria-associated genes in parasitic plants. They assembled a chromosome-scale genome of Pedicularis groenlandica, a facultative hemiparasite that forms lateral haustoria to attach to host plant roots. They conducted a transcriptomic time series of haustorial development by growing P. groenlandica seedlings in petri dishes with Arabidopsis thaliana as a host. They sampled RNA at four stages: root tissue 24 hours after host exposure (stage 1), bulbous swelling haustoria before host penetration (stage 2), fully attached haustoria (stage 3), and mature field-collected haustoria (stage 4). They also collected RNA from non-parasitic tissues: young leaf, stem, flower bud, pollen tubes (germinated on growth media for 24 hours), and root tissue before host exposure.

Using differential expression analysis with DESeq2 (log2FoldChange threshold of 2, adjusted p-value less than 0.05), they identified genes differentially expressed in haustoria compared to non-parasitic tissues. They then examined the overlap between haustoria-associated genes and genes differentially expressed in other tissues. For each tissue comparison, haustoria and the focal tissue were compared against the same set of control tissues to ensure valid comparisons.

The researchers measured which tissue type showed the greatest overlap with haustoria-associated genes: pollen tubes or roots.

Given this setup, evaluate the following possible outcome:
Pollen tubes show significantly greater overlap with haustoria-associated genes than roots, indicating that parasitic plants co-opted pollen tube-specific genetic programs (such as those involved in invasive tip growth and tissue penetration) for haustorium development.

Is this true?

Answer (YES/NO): YES